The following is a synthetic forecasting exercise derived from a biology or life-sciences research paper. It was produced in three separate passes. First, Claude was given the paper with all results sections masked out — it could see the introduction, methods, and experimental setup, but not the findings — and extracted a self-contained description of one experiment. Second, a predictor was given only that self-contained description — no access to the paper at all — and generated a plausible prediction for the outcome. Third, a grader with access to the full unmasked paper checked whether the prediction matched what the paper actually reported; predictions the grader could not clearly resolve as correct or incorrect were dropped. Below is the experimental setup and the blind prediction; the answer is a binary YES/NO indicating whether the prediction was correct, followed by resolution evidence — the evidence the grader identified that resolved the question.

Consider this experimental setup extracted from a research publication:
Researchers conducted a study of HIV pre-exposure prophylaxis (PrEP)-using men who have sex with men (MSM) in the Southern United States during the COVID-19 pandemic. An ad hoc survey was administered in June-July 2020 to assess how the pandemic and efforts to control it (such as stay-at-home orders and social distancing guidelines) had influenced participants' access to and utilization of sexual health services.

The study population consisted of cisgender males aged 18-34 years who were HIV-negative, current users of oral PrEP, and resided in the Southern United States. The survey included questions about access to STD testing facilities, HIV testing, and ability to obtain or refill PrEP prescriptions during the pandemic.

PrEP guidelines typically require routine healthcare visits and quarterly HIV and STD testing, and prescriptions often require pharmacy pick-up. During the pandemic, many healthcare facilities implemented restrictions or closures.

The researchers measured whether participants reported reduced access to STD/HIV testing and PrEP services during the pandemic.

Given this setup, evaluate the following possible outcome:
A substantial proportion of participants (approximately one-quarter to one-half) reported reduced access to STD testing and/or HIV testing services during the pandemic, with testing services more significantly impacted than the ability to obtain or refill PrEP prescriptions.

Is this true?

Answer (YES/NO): NO